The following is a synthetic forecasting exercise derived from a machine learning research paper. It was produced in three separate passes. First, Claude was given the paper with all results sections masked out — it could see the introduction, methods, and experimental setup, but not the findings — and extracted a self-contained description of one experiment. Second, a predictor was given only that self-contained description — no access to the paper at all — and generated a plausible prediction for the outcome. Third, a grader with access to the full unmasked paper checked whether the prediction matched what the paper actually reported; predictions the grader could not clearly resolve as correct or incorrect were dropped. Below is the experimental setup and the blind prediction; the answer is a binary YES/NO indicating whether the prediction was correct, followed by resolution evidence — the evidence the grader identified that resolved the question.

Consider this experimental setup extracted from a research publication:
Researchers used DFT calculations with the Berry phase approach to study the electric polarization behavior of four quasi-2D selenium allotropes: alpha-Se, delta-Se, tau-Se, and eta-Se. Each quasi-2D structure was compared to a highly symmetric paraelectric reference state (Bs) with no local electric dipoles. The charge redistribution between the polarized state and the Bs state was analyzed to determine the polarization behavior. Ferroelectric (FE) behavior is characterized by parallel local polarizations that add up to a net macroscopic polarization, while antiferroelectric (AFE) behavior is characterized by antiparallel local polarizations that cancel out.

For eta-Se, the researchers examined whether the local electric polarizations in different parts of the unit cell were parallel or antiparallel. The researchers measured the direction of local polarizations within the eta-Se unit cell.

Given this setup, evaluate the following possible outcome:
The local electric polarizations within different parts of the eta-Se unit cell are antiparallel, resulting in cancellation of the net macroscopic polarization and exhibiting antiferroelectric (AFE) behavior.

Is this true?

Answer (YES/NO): YES